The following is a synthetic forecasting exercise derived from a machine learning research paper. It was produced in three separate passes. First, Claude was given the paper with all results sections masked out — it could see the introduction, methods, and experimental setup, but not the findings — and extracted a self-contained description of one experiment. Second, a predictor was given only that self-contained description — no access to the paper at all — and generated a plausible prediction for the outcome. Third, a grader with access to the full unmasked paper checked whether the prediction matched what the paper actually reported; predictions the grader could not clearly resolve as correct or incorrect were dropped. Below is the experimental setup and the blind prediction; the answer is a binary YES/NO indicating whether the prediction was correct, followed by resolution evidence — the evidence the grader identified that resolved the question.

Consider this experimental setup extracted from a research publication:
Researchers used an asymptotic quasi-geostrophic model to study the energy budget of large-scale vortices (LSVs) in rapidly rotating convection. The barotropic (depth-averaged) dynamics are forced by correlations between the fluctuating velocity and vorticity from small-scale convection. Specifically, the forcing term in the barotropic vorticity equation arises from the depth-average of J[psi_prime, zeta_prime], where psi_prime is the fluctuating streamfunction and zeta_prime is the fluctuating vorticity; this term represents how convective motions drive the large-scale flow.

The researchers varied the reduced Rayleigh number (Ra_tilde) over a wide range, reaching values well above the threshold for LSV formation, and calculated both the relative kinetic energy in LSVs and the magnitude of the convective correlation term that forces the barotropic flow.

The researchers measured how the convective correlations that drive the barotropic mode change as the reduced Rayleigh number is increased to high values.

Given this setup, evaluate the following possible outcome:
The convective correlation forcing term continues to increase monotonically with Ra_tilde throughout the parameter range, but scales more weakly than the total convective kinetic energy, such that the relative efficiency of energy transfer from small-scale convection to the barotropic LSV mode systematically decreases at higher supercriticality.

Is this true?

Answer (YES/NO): NO